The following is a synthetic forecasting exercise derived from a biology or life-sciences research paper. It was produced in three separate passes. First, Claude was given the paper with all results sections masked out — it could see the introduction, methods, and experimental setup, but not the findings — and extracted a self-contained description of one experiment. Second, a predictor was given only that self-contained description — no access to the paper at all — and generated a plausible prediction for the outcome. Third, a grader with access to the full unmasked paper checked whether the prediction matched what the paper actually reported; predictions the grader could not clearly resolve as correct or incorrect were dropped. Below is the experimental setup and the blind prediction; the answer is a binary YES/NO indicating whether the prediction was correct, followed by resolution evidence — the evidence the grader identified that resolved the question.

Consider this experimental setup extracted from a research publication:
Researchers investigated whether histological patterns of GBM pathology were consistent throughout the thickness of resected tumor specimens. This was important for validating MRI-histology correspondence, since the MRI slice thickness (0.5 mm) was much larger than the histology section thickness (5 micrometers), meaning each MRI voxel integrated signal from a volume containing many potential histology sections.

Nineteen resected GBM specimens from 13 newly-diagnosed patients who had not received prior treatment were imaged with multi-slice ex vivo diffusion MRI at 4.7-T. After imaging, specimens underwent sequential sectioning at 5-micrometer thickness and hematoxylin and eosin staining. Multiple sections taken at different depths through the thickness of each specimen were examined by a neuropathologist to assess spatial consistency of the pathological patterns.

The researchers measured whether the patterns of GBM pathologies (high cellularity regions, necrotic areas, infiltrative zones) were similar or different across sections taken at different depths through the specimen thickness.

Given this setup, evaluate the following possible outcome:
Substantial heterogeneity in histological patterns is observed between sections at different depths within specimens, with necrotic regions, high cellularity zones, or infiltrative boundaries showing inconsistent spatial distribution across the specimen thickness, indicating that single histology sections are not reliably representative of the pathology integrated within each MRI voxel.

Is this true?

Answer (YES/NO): NO